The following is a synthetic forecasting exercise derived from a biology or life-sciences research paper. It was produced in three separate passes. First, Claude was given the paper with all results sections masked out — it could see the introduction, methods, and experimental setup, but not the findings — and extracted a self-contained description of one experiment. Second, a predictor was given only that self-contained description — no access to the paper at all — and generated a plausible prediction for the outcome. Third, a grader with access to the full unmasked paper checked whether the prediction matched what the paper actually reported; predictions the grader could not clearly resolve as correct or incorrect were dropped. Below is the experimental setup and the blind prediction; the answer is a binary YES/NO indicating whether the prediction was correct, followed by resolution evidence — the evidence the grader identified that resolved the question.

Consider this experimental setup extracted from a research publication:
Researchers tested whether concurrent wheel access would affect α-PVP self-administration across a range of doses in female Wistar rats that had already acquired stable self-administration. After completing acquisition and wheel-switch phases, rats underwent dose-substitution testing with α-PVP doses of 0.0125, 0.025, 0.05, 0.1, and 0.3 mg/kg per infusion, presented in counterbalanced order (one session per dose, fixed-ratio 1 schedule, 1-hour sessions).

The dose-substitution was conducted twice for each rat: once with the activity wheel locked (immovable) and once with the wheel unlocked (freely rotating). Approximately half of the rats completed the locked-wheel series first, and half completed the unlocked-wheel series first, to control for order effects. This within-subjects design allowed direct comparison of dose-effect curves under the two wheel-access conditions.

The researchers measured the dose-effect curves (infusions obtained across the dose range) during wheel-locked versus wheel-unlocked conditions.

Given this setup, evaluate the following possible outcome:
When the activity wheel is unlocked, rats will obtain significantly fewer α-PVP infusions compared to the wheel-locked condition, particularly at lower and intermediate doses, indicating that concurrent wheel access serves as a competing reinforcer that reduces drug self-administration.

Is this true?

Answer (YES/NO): NO